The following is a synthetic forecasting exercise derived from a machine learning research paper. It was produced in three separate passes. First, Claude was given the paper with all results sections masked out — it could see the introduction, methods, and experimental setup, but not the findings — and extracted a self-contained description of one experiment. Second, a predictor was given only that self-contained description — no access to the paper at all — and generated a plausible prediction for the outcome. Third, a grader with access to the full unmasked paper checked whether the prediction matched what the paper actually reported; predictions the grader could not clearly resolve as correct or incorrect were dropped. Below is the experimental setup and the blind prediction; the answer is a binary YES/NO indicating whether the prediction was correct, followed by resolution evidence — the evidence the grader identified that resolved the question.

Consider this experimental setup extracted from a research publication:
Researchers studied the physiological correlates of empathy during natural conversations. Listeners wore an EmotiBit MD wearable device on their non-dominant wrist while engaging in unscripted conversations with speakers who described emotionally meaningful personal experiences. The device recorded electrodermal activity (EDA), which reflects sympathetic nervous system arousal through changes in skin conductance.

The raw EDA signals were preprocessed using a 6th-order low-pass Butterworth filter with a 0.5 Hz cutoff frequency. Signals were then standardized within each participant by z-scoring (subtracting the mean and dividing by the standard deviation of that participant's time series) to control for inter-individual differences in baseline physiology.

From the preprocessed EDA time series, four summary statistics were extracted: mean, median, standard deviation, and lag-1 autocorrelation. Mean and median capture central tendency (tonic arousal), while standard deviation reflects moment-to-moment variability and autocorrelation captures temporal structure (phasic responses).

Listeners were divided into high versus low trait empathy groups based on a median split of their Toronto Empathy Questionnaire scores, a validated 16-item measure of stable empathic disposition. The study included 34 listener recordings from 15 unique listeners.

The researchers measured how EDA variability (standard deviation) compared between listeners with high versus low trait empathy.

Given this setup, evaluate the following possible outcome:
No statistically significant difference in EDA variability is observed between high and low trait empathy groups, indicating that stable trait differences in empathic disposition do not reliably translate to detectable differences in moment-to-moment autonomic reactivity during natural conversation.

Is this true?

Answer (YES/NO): NO